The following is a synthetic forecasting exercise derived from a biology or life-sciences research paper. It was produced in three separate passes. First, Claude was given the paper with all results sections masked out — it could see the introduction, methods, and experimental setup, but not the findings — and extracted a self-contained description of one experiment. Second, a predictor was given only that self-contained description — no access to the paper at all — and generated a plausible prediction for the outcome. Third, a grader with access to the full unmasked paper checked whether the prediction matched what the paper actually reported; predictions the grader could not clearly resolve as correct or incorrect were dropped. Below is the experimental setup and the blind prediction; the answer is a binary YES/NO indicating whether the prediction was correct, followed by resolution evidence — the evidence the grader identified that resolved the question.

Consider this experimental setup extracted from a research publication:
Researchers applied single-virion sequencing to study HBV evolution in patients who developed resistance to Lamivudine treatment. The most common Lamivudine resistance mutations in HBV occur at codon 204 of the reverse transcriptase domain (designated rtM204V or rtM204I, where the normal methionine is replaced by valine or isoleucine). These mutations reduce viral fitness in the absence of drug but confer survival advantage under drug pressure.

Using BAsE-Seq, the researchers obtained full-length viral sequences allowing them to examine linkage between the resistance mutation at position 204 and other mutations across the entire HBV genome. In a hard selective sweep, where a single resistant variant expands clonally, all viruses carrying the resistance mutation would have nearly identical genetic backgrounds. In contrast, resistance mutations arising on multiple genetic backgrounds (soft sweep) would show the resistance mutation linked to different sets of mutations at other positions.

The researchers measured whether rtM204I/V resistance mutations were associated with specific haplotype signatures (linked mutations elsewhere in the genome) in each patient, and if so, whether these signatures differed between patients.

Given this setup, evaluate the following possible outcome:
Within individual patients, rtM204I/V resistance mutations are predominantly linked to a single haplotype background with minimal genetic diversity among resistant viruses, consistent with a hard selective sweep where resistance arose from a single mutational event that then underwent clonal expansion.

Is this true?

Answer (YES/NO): NO